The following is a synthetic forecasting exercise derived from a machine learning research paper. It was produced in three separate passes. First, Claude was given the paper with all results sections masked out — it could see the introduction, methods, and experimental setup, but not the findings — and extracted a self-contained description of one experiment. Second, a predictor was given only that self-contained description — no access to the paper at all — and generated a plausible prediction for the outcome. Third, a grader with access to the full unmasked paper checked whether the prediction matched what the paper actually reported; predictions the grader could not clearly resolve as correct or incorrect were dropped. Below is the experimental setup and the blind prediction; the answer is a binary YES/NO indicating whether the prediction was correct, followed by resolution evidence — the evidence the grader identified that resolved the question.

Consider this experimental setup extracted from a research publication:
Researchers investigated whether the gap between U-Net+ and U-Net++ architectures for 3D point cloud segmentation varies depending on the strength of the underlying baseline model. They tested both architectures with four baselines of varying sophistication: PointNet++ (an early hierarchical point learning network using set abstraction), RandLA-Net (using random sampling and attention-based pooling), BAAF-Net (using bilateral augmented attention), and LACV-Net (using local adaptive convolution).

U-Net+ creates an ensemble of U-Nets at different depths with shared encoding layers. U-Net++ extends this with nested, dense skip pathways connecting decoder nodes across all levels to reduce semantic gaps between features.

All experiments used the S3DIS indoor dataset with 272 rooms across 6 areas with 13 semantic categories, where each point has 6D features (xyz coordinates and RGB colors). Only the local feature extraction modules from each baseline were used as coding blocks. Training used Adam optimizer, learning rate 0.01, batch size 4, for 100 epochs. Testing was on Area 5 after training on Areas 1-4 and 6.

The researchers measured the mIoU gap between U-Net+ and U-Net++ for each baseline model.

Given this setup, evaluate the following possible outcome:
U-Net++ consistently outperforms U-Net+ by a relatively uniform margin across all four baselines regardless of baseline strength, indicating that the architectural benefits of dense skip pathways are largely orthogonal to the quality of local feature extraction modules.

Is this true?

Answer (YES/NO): NO